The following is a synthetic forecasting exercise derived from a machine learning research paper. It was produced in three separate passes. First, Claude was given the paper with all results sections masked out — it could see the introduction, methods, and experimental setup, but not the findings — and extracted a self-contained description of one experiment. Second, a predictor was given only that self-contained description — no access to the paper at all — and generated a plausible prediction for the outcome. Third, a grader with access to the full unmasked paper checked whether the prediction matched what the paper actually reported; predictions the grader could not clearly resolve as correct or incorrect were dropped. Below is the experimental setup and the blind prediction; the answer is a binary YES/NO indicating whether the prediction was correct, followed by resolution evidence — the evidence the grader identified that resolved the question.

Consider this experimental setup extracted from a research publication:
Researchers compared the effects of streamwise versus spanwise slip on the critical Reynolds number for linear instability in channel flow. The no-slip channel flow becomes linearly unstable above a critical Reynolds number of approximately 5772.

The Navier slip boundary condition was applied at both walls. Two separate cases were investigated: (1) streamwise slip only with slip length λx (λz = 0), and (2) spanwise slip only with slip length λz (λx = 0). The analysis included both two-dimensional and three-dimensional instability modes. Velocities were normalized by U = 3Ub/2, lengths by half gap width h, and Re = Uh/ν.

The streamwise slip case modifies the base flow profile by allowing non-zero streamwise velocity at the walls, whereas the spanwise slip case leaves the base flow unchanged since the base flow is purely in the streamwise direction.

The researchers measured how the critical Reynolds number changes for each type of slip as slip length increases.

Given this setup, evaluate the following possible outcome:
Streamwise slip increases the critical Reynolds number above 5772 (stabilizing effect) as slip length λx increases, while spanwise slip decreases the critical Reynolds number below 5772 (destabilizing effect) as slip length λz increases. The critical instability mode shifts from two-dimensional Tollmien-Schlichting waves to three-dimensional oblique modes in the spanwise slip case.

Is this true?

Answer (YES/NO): NO